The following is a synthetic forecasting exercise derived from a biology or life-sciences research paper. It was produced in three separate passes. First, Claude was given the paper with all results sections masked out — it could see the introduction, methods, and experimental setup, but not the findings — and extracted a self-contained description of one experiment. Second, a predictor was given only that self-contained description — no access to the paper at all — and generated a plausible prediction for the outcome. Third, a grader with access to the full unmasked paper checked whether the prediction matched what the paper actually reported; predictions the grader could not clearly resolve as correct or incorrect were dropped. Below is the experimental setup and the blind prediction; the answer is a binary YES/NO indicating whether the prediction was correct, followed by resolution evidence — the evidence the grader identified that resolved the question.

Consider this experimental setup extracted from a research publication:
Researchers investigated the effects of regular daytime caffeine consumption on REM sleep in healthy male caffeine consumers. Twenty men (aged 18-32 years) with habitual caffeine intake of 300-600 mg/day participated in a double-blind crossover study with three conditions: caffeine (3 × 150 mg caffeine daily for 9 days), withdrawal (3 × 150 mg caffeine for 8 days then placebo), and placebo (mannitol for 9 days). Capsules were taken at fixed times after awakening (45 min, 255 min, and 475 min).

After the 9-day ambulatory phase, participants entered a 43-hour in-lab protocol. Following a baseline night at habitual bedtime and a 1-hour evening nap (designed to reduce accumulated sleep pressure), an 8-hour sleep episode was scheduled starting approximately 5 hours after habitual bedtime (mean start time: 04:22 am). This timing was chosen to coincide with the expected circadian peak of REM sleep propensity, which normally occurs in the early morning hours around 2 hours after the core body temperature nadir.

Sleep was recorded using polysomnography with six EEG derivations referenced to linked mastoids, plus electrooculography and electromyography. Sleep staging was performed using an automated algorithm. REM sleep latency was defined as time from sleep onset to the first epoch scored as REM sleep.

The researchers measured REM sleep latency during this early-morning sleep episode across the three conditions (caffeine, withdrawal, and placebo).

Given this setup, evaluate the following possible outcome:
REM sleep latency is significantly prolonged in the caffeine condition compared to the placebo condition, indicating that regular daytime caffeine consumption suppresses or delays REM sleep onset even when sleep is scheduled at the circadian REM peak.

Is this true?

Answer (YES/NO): YES